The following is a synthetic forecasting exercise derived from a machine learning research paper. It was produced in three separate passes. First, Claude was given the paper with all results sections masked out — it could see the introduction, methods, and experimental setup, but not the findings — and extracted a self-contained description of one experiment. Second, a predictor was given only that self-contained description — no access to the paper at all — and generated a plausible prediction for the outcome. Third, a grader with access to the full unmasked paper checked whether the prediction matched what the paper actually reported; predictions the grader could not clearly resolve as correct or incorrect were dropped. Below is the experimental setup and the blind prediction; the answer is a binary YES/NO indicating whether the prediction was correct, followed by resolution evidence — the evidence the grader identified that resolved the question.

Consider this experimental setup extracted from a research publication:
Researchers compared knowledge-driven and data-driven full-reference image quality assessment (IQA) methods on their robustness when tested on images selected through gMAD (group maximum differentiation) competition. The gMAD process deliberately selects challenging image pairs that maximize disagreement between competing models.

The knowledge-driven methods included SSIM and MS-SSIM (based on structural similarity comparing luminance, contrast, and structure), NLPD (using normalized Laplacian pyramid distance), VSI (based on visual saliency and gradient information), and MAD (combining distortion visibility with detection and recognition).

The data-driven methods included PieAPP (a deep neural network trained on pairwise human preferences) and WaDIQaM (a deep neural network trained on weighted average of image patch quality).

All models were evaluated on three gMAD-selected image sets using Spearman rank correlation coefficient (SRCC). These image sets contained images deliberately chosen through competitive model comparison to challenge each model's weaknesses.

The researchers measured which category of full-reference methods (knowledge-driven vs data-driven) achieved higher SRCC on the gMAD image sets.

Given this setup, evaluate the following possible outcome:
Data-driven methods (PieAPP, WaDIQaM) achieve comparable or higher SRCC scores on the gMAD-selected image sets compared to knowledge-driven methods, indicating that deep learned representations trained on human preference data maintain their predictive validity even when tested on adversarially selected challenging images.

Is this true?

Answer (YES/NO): YES